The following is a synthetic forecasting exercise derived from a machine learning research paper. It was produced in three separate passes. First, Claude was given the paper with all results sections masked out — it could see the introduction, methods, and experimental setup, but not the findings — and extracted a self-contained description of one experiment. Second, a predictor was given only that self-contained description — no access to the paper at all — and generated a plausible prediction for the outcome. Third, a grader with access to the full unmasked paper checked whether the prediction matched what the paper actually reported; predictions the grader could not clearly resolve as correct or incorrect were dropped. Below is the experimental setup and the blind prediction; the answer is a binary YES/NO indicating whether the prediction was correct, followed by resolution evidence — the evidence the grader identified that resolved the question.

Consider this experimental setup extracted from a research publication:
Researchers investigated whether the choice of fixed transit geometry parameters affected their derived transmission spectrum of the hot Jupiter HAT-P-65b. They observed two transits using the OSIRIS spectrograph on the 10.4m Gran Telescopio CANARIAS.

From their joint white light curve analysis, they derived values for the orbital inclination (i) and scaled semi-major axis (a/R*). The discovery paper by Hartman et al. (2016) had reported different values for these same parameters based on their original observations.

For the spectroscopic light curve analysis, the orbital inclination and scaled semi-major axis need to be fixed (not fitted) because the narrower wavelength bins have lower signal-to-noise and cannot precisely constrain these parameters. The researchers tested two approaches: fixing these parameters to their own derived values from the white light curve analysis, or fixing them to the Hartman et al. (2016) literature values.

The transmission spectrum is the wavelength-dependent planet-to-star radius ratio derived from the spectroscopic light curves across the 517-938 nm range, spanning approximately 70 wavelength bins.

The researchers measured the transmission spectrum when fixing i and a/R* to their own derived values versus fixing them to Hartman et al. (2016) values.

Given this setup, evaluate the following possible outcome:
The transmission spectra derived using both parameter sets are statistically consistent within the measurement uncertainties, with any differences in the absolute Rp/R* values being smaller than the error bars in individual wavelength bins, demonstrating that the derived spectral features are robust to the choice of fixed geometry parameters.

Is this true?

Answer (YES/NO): YES